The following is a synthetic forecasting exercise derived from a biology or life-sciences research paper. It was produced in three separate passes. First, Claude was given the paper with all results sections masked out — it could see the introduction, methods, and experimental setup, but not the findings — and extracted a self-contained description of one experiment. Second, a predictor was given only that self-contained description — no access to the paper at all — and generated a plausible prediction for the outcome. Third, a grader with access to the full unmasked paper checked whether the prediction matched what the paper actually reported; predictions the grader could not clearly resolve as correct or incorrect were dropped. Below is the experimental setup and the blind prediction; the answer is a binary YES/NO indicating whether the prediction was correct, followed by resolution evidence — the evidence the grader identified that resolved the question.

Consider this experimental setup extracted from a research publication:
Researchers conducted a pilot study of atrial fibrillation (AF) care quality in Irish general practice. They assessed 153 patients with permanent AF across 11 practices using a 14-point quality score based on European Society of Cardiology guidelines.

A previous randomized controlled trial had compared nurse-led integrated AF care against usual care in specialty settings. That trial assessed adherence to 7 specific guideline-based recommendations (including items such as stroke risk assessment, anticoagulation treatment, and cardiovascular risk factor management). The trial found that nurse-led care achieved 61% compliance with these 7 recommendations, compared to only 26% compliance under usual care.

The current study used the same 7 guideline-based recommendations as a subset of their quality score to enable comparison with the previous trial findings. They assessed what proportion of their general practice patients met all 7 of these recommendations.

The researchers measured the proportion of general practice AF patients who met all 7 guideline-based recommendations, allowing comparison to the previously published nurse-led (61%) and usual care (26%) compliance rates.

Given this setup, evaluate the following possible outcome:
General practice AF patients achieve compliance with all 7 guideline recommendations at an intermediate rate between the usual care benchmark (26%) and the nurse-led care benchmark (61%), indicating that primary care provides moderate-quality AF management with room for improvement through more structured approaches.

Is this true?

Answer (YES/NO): NO